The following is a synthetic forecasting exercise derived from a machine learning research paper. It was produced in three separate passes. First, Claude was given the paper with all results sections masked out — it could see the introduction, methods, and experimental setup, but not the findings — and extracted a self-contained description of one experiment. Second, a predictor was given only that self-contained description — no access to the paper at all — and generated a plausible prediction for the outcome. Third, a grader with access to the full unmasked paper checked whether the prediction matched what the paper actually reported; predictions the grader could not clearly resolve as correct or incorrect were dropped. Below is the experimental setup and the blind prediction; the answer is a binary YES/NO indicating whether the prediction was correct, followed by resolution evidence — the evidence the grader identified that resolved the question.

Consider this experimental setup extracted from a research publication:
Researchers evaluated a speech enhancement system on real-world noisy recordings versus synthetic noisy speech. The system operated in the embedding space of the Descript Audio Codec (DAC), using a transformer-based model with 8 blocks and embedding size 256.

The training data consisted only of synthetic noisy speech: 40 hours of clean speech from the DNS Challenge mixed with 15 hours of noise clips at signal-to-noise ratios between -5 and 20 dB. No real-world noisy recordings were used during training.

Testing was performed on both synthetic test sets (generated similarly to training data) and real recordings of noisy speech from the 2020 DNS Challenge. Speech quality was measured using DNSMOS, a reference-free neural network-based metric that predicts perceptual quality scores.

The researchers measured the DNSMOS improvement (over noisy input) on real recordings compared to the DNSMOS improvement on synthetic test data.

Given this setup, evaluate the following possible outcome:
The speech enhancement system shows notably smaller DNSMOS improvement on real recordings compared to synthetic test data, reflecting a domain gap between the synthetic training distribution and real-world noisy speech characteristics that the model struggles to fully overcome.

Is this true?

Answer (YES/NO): NO